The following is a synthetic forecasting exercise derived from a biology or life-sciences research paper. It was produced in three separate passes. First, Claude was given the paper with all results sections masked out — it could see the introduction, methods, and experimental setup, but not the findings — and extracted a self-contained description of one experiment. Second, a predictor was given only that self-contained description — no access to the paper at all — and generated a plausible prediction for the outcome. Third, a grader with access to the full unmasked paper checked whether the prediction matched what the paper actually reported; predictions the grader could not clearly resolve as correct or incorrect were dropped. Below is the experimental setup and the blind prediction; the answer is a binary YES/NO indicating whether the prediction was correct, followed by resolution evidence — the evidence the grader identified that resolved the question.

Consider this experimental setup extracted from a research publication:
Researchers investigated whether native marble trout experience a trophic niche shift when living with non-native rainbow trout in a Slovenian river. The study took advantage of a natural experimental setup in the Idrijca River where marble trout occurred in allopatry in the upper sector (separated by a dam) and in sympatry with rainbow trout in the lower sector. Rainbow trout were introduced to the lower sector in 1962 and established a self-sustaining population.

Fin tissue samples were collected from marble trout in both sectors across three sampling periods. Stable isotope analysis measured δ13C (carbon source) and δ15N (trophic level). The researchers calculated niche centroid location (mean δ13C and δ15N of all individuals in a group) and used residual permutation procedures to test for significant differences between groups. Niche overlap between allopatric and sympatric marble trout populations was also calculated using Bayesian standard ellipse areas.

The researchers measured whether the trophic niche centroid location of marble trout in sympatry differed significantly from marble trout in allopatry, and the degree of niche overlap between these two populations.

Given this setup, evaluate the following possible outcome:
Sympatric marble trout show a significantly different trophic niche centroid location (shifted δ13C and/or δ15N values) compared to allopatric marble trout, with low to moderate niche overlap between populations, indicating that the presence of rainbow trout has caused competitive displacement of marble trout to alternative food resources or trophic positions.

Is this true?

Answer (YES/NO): NO